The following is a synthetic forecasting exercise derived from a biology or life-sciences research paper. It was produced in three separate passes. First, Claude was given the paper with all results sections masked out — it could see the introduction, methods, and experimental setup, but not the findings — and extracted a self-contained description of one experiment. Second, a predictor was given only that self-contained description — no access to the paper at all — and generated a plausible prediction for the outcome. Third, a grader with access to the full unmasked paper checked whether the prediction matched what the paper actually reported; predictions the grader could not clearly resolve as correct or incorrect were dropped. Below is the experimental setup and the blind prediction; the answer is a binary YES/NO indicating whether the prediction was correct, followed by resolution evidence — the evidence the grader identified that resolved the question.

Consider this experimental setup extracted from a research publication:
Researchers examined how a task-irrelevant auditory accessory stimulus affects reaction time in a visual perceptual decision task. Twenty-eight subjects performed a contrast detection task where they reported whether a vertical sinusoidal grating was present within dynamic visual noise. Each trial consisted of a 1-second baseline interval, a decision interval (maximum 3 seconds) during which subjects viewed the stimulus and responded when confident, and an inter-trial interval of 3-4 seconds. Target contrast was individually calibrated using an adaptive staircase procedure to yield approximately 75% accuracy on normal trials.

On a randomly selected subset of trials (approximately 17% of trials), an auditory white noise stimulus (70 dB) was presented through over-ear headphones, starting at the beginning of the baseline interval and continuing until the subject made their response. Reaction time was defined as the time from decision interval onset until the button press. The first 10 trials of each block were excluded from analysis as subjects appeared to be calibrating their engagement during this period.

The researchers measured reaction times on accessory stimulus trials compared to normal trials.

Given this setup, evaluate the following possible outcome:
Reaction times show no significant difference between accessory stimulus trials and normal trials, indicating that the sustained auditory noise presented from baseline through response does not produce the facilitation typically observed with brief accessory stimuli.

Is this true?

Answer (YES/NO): NO